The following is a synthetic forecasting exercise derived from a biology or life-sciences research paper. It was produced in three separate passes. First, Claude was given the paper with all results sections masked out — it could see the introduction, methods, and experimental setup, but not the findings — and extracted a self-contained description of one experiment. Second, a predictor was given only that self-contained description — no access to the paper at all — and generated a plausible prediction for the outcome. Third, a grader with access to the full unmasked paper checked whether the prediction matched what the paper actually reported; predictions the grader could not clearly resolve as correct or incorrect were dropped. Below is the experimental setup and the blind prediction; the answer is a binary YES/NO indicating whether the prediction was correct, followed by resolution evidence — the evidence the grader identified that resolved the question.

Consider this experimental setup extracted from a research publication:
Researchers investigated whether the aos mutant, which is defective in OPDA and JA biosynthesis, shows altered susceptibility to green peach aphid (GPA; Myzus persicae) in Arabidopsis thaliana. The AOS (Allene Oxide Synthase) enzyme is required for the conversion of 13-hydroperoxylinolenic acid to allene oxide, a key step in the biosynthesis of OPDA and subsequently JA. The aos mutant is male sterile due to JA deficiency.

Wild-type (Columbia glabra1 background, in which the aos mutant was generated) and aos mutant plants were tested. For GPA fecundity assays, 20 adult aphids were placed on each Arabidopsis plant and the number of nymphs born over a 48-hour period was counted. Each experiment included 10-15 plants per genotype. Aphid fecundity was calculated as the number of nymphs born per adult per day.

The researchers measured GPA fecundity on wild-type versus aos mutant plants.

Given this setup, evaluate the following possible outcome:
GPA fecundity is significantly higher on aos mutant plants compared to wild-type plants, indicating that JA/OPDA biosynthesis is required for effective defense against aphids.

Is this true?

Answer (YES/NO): YES